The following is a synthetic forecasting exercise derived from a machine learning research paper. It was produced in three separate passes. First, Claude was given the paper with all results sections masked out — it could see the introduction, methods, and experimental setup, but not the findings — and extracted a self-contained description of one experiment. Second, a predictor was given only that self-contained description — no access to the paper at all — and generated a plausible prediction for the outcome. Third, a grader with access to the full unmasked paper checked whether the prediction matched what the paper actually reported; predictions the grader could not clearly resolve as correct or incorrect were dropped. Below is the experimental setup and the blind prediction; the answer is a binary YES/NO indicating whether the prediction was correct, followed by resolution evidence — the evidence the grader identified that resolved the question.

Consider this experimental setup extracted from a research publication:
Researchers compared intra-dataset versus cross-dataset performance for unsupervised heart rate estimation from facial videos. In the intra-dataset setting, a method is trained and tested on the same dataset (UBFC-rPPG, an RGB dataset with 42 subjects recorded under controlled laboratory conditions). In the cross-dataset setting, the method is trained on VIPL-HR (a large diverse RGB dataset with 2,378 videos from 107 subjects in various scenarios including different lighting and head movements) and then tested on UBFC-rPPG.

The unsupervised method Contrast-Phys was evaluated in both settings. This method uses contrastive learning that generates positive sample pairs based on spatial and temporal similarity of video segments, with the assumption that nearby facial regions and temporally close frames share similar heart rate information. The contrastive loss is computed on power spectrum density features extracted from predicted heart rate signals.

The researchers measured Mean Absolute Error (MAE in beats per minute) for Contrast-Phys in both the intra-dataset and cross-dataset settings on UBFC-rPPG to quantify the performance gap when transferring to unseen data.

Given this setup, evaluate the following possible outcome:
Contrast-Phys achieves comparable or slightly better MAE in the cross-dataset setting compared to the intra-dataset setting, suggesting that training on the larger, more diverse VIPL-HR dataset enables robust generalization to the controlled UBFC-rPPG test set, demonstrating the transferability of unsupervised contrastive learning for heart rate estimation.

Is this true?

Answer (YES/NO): NO